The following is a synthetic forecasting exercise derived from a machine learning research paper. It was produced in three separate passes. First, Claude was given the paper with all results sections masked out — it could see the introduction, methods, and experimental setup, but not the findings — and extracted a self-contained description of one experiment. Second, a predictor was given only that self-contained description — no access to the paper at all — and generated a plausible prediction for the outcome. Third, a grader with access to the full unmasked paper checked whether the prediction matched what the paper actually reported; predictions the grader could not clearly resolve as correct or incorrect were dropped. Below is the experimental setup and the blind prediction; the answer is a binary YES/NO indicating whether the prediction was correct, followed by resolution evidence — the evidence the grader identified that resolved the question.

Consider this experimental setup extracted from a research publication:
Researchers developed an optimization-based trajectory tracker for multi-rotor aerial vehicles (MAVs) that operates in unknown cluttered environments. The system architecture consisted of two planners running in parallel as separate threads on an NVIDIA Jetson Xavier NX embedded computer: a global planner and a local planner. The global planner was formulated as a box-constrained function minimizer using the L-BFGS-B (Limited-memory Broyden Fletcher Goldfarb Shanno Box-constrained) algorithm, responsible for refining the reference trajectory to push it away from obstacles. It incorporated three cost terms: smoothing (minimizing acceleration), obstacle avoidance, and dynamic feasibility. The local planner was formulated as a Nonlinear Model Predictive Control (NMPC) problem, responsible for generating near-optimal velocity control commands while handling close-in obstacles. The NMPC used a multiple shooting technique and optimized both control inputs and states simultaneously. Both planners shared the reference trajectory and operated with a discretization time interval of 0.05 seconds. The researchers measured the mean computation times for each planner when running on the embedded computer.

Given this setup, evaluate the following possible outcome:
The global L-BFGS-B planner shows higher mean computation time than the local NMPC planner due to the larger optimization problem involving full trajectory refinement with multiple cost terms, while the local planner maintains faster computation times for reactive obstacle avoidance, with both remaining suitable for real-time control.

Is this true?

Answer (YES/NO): NO